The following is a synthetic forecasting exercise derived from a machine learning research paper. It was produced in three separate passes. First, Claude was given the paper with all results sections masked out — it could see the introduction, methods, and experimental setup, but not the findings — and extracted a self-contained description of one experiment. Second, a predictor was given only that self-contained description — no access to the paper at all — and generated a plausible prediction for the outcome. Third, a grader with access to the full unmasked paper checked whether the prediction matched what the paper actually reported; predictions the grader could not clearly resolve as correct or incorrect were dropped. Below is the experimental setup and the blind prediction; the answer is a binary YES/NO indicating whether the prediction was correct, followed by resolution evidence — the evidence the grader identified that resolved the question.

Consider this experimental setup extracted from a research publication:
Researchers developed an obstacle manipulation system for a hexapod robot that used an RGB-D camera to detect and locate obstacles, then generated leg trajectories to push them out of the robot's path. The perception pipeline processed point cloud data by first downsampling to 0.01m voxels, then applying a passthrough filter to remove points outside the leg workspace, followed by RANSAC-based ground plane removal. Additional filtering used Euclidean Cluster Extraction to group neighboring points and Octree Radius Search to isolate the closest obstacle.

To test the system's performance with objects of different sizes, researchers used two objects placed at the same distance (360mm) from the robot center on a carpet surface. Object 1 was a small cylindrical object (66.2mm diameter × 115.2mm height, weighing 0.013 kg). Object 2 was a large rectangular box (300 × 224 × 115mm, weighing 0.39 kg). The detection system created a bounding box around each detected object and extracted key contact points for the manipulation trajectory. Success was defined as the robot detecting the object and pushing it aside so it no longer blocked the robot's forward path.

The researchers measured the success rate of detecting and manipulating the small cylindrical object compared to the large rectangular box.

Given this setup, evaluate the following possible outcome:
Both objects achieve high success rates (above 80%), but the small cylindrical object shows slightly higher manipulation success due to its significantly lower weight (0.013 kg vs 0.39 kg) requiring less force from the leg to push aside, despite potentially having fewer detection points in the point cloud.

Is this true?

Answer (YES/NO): NO